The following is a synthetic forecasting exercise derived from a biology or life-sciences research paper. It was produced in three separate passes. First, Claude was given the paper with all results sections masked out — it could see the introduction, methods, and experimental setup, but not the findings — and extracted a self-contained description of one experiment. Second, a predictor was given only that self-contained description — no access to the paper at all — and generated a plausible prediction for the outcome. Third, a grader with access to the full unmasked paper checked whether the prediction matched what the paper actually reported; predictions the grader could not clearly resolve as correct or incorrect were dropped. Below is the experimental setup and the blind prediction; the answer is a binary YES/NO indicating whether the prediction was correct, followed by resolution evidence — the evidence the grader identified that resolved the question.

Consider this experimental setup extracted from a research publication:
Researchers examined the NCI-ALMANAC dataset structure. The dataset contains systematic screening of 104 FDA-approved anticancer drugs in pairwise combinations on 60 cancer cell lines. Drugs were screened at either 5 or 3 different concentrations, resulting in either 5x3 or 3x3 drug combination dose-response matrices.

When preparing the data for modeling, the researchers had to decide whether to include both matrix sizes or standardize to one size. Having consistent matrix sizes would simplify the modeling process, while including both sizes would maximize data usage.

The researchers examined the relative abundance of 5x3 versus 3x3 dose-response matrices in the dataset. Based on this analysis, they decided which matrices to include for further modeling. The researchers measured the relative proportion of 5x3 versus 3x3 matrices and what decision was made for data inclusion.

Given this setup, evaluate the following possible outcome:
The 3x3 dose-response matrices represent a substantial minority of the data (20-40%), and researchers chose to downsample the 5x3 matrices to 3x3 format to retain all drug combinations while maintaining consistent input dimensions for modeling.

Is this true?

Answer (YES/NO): NO